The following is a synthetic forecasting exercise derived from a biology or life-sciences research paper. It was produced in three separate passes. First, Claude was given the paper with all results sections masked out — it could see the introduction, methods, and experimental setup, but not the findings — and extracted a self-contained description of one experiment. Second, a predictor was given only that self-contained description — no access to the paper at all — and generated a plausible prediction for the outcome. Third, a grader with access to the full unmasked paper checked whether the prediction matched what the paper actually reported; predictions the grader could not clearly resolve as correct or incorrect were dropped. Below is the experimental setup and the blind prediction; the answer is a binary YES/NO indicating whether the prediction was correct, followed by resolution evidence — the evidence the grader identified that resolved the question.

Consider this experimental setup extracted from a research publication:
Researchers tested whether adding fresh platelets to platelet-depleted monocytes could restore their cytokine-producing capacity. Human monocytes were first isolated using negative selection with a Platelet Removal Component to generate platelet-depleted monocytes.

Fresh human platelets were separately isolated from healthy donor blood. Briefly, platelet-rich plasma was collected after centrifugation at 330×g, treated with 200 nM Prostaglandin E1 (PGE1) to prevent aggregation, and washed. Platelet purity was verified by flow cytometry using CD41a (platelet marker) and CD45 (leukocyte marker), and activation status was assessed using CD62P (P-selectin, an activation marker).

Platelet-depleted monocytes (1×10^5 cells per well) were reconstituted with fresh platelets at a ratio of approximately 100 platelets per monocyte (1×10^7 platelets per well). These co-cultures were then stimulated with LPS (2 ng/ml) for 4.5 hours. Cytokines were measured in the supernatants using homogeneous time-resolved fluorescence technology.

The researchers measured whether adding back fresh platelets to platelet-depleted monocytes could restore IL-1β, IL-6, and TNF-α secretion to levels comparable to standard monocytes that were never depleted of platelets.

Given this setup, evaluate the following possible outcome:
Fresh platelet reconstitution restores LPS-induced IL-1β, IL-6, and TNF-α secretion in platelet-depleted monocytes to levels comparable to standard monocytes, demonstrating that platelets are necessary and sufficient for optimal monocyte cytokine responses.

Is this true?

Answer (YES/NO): YES